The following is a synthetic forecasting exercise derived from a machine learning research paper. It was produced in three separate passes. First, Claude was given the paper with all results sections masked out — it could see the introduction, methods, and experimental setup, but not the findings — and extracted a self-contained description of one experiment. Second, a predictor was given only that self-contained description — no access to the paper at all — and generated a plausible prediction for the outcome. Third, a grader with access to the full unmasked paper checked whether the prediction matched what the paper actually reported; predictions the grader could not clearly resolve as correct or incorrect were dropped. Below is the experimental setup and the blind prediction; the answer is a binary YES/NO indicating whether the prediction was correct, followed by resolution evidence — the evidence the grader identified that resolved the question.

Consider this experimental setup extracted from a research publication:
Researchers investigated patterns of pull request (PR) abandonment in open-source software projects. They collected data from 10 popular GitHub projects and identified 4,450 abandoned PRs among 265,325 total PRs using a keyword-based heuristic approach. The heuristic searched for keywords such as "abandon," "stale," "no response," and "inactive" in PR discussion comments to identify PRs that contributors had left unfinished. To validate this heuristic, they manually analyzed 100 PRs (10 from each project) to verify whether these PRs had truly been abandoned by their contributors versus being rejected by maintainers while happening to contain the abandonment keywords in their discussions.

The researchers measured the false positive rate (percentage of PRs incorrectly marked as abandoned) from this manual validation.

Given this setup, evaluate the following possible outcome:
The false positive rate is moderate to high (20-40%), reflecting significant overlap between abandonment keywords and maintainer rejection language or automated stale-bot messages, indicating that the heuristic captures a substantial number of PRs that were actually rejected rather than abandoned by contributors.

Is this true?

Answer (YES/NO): NO